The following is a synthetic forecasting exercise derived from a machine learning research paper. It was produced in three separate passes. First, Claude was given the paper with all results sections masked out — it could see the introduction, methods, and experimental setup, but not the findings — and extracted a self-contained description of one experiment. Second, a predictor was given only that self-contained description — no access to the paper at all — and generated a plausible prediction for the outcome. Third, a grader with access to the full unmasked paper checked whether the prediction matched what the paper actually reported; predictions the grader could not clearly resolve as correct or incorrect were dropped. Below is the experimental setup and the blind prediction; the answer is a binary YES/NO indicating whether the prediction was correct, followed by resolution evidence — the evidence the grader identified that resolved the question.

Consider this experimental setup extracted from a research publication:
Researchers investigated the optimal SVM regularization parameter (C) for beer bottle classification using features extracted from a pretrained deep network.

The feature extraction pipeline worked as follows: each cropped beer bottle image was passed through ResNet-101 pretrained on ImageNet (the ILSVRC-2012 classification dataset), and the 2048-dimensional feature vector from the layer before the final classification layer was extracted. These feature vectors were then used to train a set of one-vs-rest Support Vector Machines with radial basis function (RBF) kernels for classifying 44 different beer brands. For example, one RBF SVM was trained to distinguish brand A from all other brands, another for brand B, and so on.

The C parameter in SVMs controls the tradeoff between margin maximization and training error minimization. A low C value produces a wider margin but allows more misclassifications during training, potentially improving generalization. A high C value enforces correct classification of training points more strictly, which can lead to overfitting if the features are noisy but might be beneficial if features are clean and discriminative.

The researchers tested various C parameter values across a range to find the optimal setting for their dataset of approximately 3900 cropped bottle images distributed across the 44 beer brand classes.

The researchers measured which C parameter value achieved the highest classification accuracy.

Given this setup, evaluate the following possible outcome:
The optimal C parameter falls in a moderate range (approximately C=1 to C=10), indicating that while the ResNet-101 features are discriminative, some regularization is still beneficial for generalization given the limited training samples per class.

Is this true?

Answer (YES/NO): NO